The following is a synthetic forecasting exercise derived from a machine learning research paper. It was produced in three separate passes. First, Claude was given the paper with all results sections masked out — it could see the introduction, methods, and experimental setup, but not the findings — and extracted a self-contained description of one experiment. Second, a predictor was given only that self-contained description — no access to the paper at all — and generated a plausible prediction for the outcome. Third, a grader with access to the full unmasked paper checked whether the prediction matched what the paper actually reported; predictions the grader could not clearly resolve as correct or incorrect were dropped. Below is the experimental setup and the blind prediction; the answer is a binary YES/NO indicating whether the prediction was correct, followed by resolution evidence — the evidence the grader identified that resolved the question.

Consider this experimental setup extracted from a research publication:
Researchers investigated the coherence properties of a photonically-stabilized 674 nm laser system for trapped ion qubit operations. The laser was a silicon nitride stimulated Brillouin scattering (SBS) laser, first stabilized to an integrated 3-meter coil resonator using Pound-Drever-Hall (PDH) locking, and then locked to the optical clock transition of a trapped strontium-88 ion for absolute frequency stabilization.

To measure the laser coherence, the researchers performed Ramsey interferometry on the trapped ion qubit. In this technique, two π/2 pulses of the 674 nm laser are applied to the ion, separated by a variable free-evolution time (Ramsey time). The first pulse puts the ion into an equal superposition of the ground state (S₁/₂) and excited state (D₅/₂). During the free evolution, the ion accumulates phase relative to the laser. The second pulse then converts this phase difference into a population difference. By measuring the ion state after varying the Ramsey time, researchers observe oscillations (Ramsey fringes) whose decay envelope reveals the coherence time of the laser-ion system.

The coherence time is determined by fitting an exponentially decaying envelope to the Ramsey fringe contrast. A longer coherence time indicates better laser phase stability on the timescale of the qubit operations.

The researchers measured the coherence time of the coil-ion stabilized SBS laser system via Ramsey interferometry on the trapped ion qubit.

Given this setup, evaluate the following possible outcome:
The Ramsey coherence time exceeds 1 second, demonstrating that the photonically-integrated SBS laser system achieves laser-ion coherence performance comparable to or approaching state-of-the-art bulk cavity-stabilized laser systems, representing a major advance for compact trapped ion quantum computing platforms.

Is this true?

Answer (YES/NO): NO